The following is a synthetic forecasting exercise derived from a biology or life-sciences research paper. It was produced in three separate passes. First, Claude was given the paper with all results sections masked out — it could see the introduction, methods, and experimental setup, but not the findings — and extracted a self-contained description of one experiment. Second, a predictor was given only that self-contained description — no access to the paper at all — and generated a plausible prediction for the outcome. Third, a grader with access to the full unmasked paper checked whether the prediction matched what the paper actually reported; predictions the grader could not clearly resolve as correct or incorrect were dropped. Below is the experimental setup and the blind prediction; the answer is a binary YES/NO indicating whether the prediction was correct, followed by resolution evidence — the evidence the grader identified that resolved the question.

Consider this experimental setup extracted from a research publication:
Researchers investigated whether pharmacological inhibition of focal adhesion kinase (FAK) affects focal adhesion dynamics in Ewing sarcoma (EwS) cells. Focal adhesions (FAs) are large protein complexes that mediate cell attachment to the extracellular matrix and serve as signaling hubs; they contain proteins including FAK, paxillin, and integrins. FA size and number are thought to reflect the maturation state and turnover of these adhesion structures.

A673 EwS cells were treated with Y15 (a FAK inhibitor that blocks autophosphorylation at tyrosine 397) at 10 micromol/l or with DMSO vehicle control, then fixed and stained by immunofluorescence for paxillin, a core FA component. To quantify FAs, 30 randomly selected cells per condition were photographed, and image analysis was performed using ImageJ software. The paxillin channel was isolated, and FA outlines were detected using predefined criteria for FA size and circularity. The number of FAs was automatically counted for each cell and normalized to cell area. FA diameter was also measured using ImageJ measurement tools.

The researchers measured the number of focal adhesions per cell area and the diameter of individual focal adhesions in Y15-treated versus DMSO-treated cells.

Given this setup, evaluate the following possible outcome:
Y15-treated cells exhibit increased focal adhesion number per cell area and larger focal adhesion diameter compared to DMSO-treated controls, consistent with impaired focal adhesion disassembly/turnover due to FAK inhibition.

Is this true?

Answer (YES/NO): NO